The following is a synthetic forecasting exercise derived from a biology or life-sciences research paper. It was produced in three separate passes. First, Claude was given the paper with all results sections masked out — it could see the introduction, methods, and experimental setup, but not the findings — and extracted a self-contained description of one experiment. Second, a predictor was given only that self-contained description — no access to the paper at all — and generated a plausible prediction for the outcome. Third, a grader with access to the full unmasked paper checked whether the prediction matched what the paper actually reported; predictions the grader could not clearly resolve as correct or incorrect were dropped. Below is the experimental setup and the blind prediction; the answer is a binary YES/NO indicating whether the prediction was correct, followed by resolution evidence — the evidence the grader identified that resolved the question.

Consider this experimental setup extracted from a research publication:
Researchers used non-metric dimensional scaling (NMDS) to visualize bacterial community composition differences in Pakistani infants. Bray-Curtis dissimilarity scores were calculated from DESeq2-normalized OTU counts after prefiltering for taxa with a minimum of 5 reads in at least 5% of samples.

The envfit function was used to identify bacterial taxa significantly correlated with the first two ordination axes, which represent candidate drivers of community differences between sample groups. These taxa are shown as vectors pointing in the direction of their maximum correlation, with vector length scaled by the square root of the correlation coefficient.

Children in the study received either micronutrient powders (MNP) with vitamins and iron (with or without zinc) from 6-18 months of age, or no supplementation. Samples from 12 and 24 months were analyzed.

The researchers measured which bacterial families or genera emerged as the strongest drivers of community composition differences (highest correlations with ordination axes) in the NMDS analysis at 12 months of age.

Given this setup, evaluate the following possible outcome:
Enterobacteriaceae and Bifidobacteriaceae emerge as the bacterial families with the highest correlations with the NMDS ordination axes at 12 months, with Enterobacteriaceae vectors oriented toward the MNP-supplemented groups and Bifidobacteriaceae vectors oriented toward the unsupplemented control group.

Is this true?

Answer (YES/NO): NO